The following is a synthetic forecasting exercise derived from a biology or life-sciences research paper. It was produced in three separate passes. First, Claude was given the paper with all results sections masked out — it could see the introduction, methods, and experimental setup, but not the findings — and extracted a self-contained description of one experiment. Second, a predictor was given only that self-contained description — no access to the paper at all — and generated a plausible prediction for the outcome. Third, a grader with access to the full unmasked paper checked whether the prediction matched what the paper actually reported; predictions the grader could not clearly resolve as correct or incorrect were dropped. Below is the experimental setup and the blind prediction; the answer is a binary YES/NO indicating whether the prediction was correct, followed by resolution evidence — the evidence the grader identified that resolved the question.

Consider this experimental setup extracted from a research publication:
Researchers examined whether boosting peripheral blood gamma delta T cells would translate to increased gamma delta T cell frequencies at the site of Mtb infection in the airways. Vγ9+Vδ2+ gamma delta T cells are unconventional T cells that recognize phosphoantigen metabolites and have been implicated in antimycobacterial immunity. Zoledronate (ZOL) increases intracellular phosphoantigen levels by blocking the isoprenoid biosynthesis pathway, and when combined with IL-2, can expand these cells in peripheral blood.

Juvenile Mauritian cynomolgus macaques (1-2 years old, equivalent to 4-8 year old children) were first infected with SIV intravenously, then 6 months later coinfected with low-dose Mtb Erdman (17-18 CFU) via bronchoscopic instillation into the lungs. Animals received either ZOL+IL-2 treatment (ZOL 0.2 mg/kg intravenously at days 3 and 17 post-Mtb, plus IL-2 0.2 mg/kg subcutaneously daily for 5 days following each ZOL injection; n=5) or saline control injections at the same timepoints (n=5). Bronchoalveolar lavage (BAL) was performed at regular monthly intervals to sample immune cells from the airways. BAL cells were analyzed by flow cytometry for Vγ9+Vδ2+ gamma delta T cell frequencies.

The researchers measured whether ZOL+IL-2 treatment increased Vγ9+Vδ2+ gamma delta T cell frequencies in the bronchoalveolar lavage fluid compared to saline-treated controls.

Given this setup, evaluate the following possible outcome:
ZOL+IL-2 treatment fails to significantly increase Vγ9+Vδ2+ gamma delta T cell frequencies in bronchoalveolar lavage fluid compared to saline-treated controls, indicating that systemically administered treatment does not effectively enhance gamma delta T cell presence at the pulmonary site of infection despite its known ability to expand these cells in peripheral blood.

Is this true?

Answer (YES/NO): YES